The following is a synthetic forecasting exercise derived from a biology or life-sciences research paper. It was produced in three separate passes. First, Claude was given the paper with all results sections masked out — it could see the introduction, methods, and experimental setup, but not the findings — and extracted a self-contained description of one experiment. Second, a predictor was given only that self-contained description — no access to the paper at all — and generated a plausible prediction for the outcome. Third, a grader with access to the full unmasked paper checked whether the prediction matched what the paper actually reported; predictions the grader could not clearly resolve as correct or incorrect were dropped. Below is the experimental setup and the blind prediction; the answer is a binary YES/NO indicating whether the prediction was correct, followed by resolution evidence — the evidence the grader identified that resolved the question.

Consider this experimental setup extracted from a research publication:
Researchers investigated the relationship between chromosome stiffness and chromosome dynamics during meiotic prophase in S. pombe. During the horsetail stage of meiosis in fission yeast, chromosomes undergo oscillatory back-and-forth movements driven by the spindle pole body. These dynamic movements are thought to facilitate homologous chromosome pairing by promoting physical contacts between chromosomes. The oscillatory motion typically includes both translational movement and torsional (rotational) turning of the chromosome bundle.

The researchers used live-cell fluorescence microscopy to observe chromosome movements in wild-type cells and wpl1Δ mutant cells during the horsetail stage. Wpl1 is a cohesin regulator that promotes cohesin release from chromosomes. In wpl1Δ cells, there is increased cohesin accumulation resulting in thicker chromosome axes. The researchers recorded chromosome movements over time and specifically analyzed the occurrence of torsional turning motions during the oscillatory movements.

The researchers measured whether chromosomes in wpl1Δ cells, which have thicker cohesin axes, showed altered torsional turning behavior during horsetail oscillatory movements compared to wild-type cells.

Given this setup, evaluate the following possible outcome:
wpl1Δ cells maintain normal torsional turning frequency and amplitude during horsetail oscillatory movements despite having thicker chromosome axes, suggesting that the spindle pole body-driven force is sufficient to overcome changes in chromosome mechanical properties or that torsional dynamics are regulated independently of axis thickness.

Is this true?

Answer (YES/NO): NO